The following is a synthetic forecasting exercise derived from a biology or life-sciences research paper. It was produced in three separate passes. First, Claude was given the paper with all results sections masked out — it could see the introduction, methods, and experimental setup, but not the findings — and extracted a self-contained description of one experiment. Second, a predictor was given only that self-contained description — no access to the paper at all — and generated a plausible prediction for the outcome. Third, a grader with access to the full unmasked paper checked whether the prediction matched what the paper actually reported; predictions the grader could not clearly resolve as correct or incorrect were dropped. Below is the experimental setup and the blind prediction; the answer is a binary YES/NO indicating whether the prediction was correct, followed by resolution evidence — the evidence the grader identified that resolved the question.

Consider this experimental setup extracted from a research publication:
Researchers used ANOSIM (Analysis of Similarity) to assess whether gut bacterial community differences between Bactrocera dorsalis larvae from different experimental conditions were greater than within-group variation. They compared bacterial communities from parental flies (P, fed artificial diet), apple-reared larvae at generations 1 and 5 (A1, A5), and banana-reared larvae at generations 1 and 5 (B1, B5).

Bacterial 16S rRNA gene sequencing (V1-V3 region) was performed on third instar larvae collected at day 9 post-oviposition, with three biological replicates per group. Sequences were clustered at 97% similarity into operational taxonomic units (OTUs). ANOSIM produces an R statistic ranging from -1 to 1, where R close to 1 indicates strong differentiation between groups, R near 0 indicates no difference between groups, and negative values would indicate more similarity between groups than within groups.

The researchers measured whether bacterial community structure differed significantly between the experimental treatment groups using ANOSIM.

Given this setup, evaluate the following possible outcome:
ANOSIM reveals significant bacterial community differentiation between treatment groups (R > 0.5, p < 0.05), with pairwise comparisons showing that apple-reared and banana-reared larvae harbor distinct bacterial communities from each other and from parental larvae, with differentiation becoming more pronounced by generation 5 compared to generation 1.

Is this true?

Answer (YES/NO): NO